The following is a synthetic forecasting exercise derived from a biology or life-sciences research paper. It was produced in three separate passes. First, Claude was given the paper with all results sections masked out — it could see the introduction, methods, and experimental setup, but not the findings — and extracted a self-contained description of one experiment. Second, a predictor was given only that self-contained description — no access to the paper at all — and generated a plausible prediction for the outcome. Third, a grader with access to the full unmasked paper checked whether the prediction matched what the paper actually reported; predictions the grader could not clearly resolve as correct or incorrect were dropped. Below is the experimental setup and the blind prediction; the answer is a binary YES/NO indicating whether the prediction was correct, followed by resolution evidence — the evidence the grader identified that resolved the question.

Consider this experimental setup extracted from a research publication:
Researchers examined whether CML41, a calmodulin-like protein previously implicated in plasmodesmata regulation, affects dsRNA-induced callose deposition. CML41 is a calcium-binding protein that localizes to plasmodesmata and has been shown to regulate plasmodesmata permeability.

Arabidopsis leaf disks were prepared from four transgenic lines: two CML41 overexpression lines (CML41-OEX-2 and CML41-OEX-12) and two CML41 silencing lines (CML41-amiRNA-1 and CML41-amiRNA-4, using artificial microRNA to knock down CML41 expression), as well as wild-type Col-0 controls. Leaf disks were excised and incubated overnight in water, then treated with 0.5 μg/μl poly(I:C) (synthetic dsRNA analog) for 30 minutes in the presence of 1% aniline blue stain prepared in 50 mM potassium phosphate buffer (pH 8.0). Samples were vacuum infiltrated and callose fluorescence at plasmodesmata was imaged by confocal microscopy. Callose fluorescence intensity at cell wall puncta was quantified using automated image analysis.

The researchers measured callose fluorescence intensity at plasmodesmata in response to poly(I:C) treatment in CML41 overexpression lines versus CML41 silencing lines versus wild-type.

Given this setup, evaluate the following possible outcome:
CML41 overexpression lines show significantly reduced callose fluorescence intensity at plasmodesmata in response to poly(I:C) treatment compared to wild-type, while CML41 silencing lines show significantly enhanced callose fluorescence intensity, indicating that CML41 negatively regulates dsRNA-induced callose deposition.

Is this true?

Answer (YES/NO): NO